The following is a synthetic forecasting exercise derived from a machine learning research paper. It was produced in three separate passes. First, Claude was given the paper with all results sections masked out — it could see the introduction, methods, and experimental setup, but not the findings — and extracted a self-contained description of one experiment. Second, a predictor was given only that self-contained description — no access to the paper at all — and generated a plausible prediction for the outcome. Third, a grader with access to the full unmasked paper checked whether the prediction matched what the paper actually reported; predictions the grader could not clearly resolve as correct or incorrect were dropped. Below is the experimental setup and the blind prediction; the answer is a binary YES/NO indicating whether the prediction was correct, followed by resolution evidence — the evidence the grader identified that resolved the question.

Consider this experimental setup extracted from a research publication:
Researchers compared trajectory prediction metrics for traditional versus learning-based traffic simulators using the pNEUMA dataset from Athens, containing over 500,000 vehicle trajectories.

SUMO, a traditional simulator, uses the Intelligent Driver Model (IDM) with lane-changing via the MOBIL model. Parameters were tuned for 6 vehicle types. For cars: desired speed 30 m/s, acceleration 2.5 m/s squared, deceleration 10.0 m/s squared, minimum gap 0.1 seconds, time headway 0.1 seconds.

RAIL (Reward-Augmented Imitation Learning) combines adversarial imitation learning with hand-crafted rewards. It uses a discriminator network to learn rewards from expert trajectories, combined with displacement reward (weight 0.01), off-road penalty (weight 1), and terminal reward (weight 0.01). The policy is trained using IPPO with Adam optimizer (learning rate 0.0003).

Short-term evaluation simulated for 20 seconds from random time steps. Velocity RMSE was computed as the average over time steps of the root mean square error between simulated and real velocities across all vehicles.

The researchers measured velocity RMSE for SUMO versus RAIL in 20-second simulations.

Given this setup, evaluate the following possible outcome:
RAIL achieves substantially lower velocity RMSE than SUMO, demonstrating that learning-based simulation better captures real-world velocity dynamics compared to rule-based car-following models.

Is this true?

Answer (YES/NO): YES